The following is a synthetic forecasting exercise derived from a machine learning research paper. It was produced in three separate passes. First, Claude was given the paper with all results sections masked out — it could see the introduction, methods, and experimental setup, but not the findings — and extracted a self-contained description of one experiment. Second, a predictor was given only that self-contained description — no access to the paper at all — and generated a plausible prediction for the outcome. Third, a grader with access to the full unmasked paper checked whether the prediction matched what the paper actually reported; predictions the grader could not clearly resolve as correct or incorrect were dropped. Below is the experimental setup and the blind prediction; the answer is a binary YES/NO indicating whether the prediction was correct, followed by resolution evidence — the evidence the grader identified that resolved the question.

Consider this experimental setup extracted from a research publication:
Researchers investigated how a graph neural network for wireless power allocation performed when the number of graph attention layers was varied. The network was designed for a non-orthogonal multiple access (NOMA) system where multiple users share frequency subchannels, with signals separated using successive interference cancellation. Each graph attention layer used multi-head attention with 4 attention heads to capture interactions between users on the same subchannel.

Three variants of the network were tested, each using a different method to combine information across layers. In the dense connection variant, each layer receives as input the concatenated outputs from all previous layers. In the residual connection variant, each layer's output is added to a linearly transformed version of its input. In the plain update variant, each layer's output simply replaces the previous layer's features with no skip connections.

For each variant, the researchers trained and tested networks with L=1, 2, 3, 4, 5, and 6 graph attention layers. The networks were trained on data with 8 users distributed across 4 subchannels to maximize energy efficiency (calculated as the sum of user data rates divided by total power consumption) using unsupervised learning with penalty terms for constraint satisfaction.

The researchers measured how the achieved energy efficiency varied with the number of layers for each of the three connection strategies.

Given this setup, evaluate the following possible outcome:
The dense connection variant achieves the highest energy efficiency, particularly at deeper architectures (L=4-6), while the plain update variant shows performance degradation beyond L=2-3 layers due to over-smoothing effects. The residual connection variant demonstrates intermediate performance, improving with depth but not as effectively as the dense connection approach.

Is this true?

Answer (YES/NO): NO